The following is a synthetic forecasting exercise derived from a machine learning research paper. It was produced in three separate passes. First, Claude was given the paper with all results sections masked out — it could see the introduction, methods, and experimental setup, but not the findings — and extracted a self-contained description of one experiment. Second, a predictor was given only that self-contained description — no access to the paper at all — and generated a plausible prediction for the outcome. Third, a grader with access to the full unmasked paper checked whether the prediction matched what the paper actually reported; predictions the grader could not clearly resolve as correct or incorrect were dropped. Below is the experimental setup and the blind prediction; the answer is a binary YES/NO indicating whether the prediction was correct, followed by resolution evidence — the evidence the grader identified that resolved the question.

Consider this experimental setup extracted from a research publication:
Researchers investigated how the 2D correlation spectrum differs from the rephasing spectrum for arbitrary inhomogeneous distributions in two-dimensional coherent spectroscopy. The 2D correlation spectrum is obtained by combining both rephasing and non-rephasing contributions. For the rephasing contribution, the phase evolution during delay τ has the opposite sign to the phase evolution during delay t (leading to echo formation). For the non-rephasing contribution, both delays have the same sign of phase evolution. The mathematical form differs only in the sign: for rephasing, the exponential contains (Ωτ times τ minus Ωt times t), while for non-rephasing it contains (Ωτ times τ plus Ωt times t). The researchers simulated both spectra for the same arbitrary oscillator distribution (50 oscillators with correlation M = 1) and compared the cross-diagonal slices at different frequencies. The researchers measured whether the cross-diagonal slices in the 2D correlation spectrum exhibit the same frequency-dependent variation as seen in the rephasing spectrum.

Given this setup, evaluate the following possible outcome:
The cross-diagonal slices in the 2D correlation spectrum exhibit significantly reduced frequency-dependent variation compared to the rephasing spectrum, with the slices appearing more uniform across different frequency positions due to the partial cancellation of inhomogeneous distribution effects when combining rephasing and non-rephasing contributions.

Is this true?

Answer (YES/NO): NO